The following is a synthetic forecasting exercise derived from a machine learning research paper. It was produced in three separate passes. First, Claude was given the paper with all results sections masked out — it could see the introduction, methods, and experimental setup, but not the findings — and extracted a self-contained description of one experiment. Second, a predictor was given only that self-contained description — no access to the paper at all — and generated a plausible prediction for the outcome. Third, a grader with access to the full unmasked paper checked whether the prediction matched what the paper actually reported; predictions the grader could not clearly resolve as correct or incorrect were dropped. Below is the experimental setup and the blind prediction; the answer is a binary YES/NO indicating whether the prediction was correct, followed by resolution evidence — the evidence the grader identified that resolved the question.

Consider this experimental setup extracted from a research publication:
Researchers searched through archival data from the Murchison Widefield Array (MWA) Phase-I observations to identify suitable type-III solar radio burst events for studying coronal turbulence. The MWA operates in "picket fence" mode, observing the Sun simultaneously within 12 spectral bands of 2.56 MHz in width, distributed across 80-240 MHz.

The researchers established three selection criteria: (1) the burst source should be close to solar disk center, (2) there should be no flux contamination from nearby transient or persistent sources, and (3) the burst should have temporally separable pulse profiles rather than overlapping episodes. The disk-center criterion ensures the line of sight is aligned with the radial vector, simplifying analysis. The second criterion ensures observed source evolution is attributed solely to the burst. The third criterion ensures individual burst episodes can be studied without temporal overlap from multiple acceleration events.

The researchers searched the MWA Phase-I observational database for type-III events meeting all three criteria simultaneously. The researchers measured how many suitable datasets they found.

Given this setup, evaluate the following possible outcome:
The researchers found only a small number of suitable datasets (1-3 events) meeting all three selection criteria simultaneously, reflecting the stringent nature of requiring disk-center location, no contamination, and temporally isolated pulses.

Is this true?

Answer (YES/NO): YES